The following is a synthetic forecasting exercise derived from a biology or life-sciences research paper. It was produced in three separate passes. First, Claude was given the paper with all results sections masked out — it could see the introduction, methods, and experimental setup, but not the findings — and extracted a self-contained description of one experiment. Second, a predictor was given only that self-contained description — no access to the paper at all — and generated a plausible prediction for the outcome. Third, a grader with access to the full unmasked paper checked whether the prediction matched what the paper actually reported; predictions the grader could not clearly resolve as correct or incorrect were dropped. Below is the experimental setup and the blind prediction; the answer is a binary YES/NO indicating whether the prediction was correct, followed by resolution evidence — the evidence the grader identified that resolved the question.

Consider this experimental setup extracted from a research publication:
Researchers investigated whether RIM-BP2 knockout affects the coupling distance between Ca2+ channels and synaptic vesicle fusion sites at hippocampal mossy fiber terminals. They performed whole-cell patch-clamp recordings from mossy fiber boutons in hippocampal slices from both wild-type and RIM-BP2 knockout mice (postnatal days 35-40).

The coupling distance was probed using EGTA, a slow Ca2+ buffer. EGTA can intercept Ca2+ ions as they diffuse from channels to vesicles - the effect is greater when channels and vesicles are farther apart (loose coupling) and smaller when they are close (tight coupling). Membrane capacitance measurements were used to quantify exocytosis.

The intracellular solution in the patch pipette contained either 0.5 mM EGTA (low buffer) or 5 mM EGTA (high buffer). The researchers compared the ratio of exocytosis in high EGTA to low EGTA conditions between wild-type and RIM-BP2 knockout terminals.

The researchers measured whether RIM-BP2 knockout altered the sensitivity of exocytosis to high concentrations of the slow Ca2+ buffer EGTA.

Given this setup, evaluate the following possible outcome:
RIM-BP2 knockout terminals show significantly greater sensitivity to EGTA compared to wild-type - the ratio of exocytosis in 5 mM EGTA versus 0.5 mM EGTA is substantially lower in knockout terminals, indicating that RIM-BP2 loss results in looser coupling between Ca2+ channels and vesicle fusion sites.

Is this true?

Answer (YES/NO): NO